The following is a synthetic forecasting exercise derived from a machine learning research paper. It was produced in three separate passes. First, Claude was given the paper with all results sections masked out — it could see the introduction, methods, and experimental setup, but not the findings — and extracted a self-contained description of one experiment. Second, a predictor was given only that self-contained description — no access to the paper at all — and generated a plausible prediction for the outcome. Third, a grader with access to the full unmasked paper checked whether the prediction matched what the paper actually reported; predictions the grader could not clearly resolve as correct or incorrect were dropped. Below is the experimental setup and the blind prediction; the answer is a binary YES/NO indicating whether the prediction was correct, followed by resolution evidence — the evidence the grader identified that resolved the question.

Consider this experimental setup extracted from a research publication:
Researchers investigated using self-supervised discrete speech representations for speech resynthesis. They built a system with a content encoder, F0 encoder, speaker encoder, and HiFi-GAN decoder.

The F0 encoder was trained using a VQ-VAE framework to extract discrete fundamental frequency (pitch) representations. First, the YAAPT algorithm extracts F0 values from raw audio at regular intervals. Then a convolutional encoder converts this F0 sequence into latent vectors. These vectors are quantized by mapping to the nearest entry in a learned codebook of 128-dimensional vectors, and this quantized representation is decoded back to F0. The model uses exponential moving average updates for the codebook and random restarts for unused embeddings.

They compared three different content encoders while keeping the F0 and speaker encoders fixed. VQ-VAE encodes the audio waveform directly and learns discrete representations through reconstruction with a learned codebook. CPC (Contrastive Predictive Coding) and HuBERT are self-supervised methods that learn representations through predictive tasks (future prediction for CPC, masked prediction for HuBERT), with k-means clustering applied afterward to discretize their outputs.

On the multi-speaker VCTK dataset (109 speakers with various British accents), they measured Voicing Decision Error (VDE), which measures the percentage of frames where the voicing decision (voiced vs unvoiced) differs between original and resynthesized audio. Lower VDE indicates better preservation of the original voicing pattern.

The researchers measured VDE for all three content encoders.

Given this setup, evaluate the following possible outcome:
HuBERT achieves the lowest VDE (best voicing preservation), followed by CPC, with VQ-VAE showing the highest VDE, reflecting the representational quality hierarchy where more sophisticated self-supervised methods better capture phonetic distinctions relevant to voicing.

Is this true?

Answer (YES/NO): NO